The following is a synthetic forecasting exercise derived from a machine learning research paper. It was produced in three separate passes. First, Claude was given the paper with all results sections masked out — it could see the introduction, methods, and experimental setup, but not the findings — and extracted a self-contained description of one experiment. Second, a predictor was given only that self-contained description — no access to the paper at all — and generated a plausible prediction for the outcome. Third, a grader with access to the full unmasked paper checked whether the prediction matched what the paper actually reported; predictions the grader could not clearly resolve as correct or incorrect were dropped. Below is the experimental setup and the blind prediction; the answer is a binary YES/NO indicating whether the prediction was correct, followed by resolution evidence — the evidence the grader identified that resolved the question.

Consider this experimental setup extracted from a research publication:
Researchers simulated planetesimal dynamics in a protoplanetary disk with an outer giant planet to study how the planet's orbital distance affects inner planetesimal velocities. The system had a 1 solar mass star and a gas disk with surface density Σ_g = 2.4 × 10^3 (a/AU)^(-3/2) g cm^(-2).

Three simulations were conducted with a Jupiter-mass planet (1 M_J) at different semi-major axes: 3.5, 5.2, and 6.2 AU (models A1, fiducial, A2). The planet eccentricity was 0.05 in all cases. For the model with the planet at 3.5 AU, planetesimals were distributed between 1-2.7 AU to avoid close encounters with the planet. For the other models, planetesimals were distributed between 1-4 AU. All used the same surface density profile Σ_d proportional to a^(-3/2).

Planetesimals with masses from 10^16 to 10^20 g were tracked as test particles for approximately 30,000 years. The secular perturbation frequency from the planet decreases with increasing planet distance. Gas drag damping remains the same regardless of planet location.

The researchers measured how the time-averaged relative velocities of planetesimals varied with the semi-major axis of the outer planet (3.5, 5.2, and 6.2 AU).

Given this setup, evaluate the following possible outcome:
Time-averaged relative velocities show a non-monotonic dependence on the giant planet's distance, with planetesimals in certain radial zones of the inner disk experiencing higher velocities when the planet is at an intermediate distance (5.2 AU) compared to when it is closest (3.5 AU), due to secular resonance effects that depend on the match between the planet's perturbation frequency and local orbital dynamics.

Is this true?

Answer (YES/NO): NO